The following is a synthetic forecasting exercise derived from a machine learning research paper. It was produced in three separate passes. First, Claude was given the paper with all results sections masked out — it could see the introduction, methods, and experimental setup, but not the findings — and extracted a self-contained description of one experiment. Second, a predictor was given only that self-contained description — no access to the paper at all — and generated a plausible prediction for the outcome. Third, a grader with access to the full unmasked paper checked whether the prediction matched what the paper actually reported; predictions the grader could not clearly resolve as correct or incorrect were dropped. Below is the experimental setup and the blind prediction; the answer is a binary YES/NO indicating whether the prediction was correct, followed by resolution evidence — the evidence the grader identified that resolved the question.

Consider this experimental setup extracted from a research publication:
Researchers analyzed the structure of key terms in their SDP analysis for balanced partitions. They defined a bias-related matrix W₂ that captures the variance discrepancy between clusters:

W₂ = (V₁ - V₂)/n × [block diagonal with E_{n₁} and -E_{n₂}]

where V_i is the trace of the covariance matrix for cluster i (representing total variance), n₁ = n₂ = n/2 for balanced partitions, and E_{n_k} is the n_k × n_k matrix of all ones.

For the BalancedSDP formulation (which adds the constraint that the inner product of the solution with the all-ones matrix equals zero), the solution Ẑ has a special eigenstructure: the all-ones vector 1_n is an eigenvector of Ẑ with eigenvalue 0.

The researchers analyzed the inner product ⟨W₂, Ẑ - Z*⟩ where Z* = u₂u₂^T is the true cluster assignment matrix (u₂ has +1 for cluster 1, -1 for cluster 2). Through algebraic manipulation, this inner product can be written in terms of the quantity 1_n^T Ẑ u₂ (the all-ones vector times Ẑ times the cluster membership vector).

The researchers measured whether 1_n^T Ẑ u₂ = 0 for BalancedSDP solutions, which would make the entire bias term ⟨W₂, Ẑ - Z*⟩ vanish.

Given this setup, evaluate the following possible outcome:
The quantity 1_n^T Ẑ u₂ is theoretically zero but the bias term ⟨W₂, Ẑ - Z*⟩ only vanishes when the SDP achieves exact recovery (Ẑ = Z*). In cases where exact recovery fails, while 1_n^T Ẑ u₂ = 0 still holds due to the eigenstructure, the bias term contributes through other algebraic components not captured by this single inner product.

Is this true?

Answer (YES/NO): NO